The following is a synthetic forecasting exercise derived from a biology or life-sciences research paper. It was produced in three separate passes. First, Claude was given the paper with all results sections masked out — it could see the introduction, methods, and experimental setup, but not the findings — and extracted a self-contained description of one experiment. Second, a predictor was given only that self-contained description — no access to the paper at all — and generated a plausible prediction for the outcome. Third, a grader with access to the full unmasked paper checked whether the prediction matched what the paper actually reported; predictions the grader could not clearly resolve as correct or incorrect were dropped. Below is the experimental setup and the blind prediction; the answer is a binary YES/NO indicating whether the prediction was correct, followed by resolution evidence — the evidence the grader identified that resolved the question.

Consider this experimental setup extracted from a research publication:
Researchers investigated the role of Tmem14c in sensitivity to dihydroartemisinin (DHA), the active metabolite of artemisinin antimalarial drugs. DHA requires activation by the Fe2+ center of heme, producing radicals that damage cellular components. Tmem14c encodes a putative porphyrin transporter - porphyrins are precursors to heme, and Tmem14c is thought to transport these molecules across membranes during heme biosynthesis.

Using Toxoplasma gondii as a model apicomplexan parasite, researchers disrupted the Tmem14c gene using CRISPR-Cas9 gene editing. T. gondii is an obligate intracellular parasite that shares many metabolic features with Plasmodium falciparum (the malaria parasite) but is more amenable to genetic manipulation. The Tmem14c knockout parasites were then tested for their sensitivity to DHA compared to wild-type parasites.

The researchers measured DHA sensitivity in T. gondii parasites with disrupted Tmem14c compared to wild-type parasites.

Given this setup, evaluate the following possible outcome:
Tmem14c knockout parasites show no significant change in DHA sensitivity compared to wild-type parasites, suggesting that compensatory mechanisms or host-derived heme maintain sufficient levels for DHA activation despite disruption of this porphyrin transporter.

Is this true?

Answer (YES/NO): NO